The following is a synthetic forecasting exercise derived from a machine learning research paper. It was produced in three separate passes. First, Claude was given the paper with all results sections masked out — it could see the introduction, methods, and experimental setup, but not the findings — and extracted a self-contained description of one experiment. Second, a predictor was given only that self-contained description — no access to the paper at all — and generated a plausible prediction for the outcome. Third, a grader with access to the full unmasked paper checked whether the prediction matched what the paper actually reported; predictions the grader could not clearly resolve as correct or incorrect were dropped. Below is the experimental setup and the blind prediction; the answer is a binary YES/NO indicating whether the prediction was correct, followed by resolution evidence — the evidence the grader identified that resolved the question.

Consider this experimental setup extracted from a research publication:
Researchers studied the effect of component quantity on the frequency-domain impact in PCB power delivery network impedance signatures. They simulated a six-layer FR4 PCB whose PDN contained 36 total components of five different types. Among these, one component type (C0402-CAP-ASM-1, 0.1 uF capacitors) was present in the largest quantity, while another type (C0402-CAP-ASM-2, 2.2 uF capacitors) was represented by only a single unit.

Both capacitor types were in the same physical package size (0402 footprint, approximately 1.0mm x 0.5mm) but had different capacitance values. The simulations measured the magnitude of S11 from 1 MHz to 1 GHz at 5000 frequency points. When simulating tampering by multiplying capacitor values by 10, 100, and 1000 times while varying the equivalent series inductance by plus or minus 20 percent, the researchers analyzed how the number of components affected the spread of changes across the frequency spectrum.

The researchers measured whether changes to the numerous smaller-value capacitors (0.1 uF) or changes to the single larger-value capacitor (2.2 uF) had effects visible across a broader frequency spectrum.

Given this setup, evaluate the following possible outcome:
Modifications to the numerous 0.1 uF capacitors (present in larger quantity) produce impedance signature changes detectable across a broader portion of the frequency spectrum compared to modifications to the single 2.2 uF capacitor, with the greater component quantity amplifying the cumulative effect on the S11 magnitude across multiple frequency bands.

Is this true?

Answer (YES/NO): YES